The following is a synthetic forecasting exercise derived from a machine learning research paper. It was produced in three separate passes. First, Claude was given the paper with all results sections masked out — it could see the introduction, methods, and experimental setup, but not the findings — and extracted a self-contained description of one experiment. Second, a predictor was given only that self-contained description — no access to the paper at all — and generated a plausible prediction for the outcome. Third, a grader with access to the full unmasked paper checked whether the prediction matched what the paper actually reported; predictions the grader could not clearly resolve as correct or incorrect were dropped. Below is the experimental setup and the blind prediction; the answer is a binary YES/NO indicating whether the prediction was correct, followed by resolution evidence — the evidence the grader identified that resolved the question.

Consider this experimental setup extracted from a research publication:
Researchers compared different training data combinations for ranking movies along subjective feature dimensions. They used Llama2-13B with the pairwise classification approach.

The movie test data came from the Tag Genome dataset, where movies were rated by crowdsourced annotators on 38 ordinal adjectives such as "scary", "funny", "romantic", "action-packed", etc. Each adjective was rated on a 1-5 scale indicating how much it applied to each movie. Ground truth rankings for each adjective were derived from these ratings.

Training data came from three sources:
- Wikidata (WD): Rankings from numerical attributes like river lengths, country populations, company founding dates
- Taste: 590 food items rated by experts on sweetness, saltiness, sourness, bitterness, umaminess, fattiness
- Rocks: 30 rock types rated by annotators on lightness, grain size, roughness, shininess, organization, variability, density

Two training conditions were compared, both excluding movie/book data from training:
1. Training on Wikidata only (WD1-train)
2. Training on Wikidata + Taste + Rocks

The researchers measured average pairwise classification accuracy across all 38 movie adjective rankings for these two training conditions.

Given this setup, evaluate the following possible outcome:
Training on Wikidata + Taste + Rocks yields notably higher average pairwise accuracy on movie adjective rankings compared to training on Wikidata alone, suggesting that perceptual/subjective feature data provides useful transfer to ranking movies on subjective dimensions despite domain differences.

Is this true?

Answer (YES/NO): YES